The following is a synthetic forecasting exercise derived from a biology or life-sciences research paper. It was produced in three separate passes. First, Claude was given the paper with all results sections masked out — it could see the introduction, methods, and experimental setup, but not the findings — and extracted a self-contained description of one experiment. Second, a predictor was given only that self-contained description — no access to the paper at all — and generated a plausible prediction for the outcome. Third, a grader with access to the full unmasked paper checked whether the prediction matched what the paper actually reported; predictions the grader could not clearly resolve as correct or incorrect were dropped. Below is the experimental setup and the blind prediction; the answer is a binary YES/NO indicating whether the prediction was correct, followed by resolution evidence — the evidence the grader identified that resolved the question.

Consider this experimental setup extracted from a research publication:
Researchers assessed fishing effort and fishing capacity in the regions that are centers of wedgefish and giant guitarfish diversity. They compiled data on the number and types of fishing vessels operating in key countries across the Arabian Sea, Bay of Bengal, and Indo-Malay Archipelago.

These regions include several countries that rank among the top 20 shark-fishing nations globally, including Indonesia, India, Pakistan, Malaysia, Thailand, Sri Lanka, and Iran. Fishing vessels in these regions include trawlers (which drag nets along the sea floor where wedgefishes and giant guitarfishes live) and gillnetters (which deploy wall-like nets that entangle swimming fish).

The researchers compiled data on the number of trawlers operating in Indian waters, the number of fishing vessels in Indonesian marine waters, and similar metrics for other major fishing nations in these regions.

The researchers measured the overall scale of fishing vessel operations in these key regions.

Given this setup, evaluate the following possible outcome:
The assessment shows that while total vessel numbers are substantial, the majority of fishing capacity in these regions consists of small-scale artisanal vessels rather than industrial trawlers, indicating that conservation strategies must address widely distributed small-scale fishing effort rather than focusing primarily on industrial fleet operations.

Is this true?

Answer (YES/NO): NO